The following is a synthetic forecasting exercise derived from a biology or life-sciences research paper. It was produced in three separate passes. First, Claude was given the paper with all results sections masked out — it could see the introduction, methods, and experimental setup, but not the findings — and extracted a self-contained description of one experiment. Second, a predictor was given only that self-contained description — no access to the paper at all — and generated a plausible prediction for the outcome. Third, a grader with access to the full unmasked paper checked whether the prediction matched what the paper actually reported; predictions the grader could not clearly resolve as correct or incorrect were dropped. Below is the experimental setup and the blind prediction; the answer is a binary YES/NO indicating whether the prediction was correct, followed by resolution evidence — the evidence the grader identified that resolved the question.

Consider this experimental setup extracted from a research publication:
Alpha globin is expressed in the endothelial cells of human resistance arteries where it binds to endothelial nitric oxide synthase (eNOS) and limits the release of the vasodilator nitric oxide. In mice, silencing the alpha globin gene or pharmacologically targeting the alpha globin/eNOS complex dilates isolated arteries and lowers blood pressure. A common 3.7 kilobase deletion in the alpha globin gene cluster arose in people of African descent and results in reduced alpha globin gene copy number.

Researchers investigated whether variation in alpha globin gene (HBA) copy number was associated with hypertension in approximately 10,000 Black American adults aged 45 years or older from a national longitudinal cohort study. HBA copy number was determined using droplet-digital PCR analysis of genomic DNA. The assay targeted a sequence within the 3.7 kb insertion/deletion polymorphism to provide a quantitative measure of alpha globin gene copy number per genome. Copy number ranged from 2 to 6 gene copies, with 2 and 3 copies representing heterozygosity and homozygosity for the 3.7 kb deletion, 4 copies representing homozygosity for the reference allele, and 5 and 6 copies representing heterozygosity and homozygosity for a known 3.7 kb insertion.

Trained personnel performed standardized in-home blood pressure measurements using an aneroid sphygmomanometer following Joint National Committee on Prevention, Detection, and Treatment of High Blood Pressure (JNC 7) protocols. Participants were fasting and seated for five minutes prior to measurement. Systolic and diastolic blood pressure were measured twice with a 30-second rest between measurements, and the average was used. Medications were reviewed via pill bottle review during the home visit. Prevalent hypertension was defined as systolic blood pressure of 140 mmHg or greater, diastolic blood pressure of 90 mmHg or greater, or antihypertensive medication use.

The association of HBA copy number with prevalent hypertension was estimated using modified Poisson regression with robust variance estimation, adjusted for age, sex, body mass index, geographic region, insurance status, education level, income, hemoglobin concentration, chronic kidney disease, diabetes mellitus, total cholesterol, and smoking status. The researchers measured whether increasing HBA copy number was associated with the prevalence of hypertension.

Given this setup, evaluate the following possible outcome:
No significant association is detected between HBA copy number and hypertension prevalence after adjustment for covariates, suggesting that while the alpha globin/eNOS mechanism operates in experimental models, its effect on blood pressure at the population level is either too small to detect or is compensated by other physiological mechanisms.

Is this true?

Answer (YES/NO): YES